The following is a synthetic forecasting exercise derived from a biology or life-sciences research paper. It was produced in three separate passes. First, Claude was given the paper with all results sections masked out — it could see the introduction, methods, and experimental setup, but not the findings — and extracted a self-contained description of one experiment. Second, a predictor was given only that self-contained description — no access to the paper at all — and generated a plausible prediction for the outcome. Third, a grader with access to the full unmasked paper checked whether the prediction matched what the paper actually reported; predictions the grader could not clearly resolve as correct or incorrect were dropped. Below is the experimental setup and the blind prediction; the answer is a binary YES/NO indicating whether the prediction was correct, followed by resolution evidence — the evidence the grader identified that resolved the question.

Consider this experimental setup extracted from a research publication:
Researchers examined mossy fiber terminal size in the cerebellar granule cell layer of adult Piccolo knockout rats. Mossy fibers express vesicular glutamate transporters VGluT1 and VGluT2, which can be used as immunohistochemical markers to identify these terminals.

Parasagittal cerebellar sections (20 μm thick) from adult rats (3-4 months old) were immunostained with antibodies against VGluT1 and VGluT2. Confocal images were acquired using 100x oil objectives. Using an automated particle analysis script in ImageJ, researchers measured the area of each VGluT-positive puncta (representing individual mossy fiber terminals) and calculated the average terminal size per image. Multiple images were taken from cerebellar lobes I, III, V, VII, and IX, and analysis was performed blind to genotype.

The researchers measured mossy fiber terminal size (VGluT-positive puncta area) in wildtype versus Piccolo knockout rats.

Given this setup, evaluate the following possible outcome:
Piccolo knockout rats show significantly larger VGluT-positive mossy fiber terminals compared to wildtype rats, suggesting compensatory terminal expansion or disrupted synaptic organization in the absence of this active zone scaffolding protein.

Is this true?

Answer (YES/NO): NO